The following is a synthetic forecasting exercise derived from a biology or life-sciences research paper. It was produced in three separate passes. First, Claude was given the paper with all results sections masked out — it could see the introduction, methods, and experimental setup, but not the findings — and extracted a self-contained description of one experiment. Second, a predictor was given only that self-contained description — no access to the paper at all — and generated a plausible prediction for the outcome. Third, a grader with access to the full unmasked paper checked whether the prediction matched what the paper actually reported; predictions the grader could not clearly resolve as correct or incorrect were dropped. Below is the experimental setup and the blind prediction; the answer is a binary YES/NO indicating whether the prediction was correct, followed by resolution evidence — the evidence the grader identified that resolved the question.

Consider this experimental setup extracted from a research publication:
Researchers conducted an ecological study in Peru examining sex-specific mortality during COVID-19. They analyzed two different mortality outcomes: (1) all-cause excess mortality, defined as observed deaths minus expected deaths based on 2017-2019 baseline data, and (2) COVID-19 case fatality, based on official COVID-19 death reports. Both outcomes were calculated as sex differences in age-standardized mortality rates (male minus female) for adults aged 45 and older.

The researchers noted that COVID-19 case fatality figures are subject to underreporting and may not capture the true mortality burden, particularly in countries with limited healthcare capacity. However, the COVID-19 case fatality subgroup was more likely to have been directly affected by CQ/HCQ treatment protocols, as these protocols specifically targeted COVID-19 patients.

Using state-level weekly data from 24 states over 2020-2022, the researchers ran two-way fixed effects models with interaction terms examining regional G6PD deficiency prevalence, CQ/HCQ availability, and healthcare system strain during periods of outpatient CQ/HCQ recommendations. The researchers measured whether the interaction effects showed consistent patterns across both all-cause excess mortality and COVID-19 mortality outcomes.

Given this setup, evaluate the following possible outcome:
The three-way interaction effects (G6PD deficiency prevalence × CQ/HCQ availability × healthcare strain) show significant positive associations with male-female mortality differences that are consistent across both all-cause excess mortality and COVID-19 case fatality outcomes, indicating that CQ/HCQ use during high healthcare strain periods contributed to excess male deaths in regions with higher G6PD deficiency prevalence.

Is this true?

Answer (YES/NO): NO